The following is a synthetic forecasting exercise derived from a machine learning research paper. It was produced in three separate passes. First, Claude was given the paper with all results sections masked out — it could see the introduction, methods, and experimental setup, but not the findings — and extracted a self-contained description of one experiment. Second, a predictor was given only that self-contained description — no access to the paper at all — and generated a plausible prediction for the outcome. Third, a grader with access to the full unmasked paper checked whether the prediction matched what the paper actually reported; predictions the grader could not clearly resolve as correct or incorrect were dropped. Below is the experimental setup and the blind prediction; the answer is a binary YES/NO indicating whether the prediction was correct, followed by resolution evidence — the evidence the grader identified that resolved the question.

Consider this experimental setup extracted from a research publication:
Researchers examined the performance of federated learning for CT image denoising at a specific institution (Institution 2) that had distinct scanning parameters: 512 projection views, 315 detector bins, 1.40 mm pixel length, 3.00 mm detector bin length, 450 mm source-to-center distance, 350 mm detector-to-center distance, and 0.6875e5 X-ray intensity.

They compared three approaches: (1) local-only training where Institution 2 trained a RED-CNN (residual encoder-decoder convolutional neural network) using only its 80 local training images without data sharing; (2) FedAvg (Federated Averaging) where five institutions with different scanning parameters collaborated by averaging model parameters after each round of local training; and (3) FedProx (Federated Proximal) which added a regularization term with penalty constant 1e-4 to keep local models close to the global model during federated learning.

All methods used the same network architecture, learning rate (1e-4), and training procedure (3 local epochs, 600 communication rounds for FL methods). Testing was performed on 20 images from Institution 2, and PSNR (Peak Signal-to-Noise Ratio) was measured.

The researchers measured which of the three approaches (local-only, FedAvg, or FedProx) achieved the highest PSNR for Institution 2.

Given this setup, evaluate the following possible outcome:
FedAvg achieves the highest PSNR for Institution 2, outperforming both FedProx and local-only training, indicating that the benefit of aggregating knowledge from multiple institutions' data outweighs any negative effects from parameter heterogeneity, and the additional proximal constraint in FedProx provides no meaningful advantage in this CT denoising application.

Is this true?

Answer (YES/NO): NO